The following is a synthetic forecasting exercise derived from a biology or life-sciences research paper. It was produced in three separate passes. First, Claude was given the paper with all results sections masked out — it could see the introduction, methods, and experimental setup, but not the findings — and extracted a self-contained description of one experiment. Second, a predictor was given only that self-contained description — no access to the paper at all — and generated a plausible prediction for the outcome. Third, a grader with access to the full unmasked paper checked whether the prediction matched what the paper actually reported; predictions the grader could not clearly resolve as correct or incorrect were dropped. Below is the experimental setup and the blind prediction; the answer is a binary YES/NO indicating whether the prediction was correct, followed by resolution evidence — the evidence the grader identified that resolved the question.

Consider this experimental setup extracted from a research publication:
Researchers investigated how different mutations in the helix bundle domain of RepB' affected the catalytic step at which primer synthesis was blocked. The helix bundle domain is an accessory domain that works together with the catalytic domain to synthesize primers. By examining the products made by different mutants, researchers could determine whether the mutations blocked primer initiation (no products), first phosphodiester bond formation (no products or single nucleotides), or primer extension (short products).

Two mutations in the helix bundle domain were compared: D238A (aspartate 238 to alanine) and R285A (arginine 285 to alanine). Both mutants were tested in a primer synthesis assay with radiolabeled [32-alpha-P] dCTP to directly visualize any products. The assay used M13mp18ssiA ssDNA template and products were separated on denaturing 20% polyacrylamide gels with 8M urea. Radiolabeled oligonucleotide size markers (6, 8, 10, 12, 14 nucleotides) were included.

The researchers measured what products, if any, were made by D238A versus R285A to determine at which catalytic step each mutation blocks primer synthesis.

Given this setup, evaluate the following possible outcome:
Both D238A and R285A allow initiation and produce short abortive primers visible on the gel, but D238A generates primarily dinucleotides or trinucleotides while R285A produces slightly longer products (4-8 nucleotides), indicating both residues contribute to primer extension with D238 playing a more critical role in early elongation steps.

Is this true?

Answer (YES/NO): NO